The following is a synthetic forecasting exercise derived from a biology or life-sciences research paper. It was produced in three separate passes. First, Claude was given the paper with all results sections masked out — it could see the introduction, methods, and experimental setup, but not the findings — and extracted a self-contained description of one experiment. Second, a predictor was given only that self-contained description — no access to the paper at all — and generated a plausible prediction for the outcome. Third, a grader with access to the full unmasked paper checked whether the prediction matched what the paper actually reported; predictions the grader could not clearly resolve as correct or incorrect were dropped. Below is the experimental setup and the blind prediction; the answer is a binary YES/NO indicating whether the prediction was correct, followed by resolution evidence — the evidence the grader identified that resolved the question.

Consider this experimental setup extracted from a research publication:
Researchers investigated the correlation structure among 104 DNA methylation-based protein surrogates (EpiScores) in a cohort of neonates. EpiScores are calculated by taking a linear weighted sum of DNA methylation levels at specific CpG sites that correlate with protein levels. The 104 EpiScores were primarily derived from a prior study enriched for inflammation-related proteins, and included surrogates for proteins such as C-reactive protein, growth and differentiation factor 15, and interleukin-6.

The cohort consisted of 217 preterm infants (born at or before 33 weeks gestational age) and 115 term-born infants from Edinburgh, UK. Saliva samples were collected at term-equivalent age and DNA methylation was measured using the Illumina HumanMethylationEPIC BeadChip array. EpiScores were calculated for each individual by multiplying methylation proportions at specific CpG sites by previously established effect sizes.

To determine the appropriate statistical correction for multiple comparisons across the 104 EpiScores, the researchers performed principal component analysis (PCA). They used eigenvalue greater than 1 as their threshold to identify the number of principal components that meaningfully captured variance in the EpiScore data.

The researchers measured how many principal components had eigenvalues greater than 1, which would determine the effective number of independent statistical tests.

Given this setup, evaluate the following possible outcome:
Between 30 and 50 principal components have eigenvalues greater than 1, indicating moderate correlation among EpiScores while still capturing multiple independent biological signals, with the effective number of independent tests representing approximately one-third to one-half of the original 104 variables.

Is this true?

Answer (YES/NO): NO